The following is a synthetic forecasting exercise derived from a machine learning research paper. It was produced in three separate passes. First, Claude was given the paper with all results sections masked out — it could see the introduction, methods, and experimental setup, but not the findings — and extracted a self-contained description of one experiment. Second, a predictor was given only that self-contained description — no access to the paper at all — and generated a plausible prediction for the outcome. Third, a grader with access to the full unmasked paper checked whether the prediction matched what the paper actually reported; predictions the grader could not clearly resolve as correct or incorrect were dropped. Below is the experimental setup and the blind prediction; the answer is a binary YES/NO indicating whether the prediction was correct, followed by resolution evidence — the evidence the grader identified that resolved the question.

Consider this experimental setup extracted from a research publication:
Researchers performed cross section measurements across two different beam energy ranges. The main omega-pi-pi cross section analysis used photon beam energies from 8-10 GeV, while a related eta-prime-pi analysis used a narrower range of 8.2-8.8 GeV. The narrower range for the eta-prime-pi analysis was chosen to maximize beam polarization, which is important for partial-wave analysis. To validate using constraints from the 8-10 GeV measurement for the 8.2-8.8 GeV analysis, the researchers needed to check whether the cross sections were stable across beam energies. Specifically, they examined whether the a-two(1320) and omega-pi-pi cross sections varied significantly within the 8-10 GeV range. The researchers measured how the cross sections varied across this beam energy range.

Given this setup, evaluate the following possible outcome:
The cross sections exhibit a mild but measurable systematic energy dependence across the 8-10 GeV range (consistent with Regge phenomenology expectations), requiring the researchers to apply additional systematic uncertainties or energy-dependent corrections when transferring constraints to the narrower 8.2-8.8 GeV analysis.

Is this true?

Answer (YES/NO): NO